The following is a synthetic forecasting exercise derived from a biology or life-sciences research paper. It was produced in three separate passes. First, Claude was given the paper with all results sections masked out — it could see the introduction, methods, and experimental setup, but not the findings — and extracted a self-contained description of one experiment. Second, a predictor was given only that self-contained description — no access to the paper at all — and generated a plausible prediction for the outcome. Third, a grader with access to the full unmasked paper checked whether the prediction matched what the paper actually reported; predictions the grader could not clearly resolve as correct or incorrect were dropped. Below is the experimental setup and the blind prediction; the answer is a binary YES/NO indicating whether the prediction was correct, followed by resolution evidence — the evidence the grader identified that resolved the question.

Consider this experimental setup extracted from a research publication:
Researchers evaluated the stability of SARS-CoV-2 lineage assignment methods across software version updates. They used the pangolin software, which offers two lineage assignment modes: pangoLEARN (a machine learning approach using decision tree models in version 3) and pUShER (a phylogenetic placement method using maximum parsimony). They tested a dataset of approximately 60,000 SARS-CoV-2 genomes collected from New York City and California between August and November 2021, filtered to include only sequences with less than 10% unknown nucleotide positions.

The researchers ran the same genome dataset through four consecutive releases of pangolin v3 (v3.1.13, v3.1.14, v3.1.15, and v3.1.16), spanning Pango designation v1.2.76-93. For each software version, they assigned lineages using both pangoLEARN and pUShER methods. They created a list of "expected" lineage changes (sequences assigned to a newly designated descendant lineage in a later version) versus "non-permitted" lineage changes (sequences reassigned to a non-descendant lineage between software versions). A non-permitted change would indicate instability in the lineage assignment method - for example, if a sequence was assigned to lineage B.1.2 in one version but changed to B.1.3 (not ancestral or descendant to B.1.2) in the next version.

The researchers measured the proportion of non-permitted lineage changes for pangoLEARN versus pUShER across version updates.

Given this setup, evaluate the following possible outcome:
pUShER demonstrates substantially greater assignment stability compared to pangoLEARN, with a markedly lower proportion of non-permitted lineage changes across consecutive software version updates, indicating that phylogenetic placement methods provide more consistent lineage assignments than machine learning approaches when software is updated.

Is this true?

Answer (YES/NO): YES